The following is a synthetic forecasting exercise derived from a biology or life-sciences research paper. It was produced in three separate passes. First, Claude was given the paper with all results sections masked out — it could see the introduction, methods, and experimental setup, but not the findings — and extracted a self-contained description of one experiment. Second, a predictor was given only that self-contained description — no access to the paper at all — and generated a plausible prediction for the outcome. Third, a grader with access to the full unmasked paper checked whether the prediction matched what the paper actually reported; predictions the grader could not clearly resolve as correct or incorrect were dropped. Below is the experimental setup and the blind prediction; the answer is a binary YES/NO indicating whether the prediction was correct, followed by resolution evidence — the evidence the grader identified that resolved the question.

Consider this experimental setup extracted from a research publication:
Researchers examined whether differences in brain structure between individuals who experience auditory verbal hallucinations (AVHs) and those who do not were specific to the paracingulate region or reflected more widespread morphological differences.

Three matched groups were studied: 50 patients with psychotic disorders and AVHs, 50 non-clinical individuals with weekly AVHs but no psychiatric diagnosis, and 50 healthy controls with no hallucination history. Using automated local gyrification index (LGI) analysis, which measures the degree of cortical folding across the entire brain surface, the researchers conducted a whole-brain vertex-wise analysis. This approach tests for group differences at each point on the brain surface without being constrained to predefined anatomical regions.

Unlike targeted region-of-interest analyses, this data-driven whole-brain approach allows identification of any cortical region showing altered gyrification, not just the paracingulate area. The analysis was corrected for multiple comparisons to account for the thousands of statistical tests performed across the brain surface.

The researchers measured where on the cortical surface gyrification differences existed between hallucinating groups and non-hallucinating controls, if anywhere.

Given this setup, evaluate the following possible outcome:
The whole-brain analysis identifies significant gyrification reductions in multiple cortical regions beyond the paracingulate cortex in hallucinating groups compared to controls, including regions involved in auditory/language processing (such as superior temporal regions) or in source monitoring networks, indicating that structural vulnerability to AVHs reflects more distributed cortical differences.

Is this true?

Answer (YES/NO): NO